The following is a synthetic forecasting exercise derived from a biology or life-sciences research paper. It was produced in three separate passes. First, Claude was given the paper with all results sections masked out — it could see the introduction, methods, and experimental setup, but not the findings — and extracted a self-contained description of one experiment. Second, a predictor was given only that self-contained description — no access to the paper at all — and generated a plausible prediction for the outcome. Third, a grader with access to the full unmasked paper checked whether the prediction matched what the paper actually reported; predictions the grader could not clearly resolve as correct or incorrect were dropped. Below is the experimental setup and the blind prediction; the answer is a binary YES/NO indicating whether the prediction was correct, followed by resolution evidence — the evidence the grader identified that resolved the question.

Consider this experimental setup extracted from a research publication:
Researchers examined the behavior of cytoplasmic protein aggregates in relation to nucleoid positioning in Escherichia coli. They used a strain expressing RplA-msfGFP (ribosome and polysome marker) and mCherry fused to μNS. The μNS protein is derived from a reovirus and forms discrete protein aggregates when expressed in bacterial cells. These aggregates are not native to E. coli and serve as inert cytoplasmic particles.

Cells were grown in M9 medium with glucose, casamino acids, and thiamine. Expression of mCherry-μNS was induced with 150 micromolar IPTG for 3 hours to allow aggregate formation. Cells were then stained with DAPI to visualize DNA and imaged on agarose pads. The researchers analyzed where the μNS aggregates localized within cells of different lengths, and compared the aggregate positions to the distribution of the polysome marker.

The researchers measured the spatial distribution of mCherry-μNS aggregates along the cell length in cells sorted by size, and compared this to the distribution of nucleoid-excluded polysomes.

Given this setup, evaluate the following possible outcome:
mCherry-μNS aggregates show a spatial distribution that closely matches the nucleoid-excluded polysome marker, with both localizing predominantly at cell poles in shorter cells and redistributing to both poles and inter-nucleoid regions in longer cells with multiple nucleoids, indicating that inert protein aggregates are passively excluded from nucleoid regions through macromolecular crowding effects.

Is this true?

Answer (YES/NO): NO